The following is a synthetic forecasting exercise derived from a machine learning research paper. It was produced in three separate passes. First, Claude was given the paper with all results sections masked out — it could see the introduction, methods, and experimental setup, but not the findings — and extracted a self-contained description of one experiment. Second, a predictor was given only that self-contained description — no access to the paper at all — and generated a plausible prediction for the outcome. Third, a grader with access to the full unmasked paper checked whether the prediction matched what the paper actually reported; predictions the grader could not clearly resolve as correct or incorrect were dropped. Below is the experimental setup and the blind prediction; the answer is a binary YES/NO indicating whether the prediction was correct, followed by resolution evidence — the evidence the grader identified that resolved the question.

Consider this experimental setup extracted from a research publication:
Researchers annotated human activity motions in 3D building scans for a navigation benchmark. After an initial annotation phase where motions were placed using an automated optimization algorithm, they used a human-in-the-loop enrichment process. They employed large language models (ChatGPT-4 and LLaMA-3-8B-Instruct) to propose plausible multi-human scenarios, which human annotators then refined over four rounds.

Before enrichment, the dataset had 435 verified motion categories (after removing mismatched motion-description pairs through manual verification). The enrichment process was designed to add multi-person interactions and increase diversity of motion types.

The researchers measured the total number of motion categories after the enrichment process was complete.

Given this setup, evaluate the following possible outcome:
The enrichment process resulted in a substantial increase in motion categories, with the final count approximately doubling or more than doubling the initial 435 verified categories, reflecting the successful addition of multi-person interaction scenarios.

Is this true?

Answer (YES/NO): NO